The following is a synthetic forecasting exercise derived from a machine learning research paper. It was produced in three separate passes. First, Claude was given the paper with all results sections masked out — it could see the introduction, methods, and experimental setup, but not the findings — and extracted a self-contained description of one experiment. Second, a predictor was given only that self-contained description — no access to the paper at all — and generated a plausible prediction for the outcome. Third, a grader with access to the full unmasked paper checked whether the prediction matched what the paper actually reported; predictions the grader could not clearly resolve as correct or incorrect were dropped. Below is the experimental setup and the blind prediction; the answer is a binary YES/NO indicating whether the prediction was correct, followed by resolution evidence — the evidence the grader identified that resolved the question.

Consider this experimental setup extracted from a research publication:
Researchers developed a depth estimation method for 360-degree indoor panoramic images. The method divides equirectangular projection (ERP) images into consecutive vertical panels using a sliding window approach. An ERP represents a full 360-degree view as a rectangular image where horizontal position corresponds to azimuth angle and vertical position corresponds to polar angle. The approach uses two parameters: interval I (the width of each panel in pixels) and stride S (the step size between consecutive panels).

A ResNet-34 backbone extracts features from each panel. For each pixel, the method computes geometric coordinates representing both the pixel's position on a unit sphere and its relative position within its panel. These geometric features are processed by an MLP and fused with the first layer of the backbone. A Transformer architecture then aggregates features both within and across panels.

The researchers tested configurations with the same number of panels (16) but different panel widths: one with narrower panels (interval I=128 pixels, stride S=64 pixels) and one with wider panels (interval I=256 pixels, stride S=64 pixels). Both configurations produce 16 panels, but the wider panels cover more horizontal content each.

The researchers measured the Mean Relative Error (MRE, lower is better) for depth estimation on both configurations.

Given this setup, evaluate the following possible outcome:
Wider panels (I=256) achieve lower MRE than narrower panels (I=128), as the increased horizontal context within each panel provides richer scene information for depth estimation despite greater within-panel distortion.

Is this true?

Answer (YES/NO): NO